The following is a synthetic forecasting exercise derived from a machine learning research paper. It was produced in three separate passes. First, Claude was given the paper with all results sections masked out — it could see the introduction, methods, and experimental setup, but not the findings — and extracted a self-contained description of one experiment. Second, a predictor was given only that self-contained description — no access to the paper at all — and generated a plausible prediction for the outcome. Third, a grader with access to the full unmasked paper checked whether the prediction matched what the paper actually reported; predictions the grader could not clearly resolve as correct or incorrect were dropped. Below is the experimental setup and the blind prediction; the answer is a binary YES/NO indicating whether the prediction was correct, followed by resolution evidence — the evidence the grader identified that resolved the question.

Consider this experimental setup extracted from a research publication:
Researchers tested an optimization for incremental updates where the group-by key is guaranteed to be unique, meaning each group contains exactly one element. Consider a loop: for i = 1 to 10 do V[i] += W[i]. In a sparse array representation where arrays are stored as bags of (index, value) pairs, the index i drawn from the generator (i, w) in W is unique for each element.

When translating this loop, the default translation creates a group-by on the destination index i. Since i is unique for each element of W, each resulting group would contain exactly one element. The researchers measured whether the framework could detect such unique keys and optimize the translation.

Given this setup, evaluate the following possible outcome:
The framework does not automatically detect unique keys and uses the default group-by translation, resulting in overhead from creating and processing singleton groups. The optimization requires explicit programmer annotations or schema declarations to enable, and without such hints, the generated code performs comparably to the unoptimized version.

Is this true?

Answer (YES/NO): NO